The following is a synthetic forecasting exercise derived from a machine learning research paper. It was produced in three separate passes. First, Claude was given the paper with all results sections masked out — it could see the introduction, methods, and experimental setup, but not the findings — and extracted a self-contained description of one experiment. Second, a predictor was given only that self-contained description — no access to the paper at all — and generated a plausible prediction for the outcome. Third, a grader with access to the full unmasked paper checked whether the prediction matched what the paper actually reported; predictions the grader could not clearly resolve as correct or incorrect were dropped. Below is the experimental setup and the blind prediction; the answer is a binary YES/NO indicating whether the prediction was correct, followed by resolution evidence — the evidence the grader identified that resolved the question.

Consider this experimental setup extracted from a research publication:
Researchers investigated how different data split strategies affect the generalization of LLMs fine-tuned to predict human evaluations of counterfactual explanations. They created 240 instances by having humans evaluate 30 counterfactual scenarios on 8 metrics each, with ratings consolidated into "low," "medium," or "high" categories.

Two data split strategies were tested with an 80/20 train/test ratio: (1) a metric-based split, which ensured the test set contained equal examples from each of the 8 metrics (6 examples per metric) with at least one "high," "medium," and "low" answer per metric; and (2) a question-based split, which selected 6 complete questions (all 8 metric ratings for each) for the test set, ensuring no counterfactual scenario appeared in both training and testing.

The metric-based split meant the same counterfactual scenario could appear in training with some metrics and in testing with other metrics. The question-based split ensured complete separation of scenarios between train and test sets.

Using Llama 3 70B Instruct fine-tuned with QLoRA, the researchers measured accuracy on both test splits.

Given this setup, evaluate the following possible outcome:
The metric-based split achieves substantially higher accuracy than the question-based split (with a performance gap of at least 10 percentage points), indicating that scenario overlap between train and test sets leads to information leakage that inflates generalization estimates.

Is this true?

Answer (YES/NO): NO